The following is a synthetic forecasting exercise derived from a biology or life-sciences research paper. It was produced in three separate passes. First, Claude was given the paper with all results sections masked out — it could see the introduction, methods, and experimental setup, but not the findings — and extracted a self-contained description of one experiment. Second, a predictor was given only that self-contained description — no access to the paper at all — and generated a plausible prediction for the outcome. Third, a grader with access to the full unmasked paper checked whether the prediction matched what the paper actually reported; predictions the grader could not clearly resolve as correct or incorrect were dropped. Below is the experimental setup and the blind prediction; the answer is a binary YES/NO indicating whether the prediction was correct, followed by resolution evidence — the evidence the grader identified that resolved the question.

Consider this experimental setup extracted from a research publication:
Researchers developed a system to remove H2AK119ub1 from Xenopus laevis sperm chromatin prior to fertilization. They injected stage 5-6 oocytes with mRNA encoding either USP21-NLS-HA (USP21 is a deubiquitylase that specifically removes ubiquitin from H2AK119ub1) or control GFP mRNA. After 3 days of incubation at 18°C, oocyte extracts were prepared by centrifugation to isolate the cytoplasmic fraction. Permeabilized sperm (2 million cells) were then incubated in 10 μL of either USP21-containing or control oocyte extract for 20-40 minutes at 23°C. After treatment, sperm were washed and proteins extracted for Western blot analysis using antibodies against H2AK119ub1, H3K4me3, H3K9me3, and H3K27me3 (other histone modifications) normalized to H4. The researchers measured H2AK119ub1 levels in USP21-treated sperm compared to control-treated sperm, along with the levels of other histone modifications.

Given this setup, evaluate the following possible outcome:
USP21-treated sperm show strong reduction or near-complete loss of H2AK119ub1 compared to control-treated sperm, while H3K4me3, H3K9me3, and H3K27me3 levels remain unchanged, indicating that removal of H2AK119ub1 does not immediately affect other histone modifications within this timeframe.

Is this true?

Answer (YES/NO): YES